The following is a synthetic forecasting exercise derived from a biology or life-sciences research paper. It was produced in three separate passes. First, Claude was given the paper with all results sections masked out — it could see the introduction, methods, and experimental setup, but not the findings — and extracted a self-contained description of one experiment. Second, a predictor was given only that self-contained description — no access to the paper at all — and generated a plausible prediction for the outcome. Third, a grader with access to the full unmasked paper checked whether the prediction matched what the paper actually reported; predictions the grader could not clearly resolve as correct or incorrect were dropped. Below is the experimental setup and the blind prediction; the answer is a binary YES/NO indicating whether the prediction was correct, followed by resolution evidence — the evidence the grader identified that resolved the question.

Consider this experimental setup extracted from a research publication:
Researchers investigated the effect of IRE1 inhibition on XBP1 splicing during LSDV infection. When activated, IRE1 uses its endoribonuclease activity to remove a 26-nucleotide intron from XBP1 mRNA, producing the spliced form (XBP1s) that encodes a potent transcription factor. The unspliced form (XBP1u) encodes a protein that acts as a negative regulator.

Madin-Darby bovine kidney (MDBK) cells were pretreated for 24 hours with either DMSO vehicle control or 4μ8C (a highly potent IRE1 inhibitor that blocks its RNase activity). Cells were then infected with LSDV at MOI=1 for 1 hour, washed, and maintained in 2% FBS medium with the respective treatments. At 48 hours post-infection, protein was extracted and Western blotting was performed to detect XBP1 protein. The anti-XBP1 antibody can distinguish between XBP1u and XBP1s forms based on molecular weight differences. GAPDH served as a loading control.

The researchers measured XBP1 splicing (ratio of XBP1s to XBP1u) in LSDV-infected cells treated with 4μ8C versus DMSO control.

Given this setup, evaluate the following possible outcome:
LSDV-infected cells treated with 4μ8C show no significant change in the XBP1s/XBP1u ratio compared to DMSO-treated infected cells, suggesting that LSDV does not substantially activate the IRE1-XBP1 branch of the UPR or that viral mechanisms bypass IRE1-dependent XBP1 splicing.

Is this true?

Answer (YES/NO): NO